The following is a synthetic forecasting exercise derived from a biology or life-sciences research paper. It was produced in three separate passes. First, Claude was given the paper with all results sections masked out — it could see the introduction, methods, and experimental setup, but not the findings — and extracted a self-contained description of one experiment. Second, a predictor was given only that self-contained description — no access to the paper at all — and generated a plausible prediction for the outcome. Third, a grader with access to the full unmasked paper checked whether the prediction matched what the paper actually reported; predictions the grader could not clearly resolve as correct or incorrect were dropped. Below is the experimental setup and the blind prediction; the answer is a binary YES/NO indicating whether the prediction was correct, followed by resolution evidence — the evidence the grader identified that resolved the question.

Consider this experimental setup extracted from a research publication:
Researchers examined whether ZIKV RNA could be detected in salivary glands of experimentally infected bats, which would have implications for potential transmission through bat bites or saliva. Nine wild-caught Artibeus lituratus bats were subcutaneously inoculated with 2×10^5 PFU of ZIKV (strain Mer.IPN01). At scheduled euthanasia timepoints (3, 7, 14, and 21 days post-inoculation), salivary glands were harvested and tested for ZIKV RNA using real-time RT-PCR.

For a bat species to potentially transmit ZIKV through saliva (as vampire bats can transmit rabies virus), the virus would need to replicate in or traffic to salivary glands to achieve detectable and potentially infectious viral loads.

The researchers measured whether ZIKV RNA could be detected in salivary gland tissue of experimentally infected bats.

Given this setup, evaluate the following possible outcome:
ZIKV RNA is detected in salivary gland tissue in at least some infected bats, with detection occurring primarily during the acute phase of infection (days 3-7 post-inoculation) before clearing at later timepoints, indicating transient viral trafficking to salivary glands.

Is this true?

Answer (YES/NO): NO